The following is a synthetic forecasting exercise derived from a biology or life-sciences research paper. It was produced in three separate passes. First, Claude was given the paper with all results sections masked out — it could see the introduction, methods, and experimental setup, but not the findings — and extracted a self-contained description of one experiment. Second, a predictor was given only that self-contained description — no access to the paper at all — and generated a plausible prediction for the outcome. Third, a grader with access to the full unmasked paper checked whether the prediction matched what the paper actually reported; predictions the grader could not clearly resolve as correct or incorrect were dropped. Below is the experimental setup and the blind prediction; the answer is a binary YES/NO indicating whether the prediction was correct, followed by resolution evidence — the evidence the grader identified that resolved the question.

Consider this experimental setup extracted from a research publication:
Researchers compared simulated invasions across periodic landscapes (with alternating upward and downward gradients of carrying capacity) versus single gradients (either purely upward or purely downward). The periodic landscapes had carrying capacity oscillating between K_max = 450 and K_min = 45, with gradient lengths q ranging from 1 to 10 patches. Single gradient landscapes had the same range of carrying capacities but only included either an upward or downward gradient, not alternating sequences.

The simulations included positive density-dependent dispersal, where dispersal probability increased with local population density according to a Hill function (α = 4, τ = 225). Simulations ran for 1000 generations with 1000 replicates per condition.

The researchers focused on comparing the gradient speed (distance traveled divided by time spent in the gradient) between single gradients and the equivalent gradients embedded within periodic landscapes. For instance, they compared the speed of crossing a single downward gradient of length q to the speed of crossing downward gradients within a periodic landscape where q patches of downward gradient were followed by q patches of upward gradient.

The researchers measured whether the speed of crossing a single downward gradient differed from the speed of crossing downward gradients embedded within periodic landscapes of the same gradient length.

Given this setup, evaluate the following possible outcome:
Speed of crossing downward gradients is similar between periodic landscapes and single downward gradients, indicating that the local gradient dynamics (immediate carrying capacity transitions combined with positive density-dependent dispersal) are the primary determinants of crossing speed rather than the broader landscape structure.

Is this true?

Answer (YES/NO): NO